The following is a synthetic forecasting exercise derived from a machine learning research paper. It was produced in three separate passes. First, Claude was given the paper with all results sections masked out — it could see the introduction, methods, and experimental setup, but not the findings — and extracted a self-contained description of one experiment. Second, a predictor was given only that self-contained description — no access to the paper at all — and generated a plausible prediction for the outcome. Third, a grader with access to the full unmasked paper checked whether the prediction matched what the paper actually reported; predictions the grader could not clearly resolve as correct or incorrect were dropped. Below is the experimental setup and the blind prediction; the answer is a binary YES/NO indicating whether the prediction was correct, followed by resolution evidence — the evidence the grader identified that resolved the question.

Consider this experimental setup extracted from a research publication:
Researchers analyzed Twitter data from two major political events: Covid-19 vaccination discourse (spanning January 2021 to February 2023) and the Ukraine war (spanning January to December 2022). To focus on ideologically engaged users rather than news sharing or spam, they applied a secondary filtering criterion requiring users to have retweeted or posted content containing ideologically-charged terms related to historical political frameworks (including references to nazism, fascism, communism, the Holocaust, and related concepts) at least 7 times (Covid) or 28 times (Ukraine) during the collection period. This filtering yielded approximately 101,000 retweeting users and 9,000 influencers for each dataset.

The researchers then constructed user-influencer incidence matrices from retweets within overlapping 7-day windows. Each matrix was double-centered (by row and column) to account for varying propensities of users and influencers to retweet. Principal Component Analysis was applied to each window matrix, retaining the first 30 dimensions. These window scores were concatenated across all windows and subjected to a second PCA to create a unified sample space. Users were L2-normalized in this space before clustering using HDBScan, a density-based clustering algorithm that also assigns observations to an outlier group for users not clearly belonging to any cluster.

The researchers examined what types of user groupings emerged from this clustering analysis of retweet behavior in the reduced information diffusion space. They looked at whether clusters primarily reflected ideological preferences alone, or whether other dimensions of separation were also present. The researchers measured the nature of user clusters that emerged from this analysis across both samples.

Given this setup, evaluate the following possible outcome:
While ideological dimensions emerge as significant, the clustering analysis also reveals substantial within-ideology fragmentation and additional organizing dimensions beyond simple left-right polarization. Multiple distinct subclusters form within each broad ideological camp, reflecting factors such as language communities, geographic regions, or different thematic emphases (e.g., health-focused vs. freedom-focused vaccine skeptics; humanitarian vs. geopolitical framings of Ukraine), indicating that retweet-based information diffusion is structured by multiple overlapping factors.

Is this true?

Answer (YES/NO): YES